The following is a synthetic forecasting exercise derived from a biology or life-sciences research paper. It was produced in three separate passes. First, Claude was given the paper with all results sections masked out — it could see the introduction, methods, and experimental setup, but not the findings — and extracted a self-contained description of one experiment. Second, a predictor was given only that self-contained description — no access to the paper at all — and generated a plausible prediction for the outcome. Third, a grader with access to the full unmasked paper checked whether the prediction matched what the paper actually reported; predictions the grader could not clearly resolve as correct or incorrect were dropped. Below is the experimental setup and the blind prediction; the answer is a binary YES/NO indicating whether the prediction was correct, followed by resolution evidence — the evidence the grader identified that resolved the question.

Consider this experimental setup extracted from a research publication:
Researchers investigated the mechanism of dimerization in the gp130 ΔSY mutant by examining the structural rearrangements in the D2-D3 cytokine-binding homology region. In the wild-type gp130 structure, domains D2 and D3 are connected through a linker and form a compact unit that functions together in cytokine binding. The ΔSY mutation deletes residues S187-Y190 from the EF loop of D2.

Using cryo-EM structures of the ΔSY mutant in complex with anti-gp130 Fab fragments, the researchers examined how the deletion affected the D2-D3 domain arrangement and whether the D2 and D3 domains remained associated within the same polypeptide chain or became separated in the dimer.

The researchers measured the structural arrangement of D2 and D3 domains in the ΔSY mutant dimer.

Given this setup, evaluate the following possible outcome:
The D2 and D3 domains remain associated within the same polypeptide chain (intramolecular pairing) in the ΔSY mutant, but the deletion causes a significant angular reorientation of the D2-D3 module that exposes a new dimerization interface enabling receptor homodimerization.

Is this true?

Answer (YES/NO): NO